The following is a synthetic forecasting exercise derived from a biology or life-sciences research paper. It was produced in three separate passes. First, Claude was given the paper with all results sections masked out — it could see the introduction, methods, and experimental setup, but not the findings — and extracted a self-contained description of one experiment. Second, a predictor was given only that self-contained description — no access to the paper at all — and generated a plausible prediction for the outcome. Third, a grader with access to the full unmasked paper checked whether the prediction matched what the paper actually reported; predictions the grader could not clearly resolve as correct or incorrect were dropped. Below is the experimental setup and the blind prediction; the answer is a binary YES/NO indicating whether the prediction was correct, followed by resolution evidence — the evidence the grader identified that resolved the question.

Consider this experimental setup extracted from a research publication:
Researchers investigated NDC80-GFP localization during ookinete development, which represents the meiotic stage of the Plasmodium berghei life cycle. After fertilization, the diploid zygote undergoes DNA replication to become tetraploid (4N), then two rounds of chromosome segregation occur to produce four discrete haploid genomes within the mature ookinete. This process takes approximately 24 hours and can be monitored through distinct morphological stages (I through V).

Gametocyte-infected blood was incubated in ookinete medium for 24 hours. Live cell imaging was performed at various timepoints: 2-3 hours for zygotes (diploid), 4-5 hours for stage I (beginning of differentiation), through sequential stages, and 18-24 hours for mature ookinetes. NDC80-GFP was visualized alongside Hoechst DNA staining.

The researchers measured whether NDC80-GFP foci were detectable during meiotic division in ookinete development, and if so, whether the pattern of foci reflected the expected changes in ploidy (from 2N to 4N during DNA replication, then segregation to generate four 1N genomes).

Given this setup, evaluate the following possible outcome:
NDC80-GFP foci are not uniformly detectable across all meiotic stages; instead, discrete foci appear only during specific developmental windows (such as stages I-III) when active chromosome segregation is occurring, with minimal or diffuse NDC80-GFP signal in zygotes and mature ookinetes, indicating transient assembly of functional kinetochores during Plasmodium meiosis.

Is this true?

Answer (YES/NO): NO